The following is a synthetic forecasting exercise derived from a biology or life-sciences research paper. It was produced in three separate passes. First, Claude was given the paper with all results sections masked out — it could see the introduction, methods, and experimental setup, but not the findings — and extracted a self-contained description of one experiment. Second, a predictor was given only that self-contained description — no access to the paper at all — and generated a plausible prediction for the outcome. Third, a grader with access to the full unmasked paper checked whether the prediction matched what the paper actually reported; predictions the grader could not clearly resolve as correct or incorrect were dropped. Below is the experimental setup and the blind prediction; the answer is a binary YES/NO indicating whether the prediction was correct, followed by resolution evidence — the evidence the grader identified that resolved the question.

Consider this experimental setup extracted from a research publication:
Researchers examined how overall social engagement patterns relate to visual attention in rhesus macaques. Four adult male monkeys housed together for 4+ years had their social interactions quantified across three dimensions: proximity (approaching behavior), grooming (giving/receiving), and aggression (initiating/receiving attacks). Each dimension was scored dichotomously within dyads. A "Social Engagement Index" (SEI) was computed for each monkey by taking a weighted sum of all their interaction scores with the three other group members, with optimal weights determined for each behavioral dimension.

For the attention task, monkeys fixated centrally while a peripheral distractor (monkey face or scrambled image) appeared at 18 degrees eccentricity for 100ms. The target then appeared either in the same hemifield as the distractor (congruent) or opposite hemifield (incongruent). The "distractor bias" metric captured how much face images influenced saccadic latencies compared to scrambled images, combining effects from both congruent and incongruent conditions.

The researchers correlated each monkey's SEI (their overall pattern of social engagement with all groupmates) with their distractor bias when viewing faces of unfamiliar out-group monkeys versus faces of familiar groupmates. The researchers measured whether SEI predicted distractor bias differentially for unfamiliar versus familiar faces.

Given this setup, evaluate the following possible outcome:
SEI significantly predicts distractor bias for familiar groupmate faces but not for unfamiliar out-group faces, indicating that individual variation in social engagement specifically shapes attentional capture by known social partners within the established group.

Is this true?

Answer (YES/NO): NO